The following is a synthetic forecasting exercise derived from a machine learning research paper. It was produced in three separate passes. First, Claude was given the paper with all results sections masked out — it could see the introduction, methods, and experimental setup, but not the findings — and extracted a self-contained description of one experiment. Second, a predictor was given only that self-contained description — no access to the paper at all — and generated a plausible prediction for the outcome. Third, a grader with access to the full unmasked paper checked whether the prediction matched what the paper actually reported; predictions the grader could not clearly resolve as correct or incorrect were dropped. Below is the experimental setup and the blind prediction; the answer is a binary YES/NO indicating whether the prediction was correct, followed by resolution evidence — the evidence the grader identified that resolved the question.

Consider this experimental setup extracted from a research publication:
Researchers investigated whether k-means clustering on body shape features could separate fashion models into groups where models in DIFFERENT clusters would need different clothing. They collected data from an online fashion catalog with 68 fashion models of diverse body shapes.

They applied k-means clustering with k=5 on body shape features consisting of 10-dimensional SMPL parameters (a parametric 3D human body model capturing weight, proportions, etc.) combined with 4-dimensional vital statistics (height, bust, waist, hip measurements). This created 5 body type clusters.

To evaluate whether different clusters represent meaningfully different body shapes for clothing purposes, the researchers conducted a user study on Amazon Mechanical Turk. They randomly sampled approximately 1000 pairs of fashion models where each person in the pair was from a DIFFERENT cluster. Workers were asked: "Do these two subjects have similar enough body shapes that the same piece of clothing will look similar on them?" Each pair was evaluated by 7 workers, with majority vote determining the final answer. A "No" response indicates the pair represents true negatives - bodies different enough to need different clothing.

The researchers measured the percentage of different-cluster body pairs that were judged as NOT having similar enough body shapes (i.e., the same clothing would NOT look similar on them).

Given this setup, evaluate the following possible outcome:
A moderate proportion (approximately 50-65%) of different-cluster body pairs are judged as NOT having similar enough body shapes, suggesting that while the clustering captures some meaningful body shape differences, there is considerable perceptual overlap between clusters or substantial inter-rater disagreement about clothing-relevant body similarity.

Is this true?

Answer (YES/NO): YES